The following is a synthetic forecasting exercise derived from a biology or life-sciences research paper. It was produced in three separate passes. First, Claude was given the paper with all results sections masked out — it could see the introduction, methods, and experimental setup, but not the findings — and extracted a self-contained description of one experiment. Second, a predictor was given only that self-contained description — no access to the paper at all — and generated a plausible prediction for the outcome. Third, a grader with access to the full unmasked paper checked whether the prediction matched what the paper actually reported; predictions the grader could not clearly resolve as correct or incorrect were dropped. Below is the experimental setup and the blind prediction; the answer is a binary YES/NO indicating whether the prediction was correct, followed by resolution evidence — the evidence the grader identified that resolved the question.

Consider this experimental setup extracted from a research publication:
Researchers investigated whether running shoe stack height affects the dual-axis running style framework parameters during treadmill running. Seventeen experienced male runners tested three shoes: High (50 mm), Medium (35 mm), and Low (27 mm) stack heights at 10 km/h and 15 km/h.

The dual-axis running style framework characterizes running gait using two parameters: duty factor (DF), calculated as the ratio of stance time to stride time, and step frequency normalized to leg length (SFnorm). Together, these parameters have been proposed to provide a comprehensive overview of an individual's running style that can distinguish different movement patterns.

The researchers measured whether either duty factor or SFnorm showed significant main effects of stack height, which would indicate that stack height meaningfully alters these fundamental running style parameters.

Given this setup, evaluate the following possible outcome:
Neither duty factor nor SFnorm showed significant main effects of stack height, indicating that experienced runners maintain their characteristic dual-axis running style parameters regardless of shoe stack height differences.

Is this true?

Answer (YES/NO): NO